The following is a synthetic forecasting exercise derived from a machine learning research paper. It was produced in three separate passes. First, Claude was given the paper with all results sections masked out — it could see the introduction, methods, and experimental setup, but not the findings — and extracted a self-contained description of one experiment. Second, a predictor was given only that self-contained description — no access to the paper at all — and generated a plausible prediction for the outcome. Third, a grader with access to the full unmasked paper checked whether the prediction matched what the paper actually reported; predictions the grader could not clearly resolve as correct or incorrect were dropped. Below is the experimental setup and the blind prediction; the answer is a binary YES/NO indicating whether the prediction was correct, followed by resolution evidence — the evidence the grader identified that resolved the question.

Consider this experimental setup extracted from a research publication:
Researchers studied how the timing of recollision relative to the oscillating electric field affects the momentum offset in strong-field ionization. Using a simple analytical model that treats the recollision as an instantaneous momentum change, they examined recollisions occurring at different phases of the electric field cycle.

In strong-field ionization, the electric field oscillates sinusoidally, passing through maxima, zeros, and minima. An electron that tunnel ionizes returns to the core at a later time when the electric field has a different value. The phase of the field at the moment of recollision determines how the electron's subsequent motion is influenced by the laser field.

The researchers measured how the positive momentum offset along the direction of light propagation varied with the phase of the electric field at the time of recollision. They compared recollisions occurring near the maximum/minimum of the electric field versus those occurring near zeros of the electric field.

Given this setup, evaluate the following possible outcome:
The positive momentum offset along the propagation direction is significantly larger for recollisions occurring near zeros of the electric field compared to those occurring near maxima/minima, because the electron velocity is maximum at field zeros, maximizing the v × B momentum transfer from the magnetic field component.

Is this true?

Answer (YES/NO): YES